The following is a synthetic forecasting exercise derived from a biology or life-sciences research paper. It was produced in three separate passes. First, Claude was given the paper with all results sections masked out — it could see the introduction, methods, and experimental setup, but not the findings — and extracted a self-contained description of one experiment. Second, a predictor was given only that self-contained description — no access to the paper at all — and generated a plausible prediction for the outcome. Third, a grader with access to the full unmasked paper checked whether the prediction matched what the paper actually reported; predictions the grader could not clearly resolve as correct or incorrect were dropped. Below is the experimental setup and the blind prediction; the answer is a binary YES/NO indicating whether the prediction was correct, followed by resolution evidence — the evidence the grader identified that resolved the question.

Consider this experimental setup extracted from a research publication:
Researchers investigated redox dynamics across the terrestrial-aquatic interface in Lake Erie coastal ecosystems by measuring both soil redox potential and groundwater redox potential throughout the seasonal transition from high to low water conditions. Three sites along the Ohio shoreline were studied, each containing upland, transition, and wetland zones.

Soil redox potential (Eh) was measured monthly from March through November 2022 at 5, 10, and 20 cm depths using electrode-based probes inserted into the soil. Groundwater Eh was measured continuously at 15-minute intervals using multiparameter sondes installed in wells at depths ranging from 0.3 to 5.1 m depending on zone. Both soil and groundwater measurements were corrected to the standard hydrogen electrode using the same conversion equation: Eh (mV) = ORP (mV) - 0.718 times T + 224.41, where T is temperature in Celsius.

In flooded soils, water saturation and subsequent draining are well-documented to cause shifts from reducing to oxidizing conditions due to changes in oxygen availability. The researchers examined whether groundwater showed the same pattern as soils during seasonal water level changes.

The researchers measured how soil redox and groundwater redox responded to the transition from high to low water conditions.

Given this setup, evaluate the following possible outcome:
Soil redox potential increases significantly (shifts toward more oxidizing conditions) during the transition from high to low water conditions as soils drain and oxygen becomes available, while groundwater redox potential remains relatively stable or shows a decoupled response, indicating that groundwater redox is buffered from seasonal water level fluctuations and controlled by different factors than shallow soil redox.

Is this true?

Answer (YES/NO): NO